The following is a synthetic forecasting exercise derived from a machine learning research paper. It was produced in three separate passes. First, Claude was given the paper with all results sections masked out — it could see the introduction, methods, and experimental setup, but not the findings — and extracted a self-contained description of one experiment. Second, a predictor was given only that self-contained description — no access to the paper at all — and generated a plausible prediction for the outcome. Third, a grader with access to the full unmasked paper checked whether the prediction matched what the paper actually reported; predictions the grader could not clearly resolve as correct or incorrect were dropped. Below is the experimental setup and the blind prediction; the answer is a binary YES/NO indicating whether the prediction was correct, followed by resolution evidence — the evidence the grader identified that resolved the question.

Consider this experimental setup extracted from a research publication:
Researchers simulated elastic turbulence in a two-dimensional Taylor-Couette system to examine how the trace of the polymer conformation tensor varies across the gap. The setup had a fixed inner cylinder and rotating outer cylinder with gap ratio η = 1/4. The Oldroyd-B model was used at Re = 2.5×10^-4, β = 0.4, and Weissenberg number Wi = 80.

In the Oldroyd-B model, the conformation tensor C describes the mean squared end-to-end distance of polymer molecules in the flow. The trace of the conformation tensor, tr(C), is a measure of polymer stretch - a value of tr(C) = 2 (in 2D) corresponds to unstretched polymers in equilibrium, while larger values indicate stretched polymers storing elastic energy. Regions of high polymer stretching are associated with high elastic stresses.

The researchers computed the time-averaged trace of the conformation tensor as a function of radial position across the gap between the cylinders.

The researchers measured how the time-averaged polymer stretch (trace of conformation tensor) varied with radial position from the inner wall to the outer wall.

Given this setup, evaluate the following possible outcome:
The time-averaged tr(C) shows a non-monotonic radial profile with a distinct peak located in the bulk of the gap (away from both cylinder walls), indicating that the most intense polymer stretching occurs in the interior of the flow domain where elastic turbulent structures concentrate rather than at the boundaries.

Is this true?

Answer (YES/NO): NO